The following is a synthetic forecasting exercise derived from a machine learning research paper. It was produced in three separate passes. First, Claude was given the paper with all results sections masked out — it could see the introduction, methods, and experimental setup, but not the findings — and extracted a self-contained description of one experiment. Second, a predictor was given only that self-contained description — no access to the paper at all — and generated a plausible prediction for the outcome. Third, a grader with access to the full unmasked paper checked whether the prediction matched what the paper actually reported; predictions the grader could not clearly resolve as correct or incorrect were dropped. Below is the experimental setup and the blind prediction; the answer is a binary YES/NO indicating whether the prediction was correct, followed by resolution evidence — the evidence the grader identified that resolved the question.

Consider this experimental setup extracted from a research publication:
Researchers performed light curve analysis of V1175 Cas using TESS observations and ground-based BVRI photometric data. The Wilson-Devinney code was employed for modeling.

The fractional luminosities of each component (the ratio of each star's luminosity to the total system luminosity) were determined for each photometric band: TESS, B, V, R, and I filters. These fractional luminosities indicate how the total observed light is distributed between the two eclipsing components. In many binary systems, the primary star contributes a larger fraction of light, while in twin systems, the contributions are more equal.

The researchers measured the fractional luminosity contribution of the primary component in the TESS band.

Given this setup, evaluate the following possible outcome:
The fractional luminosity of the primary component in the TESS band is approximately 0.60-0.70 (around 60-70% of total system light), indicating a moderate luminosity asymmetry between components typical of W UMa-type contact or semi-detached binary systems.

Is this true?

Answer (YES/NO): NO